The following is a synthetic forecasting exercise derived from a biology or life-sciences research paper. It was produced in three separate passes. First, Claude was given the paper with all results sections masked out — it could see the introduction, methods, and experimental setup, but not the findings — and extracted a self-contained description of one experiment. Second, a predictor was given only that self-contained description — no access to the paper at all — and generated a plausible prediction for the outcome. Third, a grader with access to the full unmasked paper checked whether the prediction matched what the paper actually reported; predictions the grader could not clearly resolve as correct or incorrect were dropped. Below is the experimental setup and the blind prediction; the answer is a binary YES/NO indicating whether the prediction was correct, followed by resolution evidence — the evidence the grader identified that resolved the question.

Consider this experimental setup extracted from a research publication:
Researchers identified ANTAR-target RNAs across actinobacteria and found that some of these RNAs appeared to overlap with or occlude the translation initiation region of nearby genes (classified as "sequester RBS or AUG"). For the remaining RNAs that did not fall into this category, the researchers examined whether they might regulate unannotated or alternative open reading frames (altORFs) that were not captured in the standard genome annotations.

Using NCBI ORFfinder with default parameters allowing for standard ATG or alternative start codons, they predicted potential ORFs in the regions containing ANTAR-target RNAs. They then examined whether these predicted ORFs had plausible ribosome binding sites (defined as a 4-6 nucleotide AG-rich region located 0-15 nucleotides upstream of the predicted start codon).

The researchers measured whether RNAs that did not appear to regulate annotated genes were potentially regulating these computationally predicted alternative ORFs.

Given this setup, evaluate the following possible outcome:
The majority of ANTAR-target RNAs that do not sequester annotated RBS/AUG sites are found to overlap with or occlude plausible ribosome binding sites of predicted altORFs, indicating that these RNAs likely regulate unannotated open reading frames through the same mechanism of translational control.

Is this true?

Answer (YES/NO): NO